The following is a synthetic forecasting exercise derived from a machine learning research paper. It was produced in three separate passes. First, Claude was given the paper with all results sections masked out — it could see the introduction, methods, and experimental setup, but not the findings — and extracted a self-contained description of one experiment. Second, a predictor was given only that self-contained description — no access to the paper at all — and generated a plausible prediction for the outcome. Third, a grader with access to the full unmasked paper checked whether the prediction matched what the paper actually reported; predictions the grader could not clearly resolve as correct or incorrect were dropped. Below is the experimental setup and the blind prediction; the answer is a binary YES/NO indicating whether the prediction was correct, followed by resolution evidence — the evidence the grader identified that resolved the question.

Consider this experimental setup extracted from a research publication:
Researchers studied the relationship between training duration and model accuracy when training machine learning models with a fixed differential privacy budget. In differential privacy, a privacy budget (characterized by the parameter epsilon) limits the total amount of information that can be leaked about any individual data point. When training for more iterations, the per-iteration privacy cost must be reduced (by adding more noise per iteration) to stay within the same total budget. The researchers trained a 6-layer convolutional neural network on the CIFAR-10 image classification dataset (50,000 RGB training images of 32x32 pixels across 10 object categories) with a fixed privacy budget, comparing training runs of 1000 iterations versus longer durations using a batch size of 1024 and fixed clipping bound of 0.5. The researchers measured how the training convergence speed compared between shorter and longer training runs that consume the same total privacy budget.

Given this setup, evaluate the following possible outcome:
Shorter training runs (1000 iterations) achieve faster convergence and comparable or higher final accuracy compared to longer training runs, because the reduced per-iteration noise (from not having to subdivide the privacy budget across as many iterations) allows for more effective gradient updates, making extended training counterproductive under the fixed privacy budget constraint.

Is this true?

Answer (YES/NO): NO